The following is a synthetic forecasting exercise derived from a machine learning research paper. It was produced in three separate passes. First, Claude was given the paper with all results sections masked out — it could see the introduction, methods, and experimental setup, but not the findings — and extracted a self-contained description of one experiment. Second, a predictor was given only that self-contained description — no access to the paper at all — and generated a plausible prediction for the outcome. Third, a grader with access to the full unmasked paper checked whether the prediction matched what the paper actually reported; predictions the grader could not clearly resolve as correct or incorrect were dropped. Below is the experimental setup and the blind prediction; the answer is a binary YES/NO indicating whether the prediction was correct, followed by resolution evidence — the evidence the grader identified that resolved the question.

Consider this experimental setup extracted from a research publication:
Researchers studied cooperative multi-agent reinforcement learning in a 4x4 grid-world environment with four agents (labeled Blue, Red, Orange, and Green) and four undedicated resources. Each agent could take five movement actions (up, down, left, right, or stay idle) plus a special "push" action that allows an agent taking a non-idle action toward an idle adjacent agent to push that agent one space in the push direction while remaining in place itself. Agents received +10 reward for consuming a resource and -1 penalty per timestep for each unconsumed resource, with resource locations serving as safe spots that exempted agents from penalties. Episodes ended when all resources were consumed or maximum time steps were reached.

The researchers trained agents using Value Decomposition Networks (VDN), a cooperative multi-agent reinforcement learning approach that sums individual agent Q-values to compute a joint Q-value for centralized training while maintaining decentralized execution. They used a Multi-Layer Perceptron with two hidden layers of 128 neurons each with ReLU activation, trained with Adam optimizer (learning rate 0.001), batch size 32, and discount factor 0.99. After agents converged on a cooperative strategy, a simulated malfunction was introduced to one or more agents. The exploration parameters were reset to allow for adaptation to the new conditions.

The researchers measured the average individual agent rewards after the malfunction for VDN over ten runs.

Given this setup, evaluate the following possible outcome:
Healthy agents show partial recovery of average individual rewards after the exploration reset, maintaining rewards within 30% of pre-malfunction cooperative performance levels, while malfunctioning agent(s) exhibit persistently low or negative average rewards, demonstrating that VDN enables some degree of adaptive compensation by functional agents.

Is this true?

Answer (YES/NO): NO